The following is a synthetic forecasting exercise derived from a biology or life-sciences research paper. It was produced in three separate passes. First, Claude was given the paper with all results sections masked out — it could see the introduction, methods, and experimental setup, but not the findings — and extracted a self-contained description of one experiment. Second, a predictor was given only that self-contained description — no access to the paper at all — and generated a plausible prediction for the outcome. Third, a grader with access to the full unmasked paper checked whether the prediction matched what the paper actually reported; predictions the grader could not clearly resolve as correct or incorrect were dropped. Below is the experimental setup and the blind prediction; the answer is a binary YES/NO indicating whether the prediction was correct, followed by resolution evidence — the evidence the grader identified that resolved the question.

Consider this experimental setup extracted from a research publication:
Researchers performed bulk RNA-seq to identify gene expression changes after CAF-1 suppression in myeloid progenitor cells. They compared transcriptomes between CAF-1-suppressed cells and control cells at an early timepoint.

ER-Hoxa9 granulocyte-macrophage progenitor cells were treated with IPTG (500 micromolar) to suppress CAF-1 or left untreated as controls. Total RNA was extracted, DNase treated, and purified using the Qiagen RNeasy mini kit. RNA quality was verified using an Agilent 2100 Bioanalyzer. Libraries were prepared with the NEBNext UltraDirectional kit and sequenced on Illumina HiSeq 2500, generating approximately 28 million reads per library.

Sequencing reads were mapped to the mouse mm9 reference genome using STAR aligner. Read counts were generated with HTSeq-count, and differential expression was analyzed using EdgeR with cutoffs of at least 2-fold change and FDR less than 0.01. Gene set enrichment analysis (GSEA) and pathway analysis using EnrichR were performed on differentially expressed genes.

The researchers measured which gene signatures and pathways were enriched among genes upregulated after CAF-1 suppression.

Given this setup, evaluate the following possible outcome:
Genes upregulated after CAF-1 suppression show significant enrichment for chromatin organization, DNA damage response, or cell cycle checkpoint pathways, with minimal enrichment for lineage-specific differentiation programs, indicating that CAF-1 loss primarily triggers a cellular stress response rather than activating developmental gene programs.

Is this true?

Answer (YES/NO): NO